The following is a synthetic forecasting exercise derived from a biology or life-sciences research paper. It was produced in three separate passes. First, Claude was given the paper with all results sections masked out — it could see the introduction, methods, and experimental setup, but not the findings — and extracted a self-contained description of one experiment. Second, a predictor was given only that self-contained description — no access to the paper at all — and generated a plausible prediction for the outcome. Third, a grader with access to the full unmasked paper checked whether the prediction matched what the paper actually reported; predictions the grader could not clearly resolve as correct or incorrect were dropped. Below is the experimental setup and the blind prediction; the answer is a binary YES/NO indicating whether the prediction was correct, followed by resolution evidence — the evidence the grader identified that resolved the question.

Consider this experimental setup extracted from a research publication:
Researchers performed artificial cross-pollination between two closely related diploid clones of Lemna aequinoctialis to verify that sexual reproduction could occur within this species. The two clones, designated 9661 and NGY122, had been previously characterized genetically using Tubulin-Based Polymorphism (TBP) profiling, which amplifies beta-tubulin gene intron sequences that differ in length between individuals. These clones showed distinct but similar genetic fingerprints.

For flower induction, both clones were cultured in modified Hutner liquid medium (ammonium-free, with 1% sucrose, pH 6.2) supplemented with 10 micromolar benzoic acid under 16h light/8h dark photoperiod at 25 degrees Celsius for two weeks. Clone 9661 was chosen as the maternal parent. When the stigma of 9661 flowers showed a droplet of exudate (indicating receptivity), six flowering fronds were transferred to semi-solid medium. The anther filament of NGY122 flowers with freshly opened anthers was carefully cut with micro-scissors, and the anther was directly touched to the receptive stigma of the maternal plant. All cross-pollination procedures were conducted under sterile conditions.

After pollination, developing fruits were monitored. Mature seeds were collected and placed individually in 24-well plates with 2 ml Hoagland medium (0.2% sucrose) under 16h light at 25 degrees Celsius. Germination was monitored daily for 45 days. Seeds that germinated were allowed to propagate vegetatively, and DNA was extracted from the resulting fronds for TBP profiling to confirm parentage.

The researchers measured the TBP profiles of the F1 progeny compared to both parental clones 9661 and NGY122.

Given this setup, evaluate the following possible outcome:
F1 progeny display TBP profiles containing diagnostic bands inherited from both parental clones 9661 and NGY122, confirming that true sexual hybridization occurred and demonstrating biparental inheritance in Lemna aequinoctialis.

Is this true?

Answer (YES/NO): YES